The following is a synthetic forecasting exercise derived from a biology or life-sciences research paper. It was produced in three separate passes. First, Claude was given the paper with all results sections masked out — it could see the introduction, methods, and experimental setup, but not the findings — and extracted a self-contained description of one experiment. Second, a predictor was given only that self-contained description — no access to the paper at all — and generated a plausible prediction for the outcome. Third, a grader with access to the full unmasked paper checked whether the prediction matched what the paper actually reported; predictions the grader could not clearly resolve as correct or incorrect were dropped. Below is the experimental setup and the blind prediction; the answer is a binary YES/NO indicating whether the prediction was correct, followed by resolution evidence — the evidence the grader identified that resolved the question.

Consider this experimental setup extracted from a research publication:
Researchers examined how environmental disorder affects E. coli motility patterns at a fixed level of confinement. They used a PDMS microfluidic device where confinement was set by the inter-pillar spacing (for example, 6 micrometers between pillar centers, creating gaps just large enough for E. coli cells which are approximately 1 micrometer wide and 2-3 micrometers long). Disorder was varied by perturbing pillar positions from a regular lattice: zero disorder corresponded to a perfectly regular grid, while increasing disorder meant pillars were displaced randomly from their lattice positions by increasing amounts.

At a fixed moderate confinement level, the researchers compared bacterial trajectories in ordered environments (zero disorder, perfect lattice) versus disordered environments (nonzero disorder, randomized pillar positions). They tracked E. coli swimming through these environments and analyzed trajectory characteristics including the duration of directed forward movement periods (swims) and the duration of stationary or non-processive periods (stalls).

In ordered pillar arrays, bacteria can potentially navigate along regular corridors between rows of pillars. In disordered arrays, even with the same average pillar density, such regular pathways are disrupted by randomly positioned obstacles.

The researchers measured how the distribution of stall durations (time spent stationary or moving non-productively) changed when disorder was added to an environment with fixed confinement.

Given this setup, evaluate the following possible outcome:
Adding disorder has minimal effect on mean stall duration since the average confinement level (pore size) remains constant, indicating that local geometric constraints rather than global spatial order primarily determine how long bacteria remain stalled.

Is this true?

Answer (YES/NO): NO